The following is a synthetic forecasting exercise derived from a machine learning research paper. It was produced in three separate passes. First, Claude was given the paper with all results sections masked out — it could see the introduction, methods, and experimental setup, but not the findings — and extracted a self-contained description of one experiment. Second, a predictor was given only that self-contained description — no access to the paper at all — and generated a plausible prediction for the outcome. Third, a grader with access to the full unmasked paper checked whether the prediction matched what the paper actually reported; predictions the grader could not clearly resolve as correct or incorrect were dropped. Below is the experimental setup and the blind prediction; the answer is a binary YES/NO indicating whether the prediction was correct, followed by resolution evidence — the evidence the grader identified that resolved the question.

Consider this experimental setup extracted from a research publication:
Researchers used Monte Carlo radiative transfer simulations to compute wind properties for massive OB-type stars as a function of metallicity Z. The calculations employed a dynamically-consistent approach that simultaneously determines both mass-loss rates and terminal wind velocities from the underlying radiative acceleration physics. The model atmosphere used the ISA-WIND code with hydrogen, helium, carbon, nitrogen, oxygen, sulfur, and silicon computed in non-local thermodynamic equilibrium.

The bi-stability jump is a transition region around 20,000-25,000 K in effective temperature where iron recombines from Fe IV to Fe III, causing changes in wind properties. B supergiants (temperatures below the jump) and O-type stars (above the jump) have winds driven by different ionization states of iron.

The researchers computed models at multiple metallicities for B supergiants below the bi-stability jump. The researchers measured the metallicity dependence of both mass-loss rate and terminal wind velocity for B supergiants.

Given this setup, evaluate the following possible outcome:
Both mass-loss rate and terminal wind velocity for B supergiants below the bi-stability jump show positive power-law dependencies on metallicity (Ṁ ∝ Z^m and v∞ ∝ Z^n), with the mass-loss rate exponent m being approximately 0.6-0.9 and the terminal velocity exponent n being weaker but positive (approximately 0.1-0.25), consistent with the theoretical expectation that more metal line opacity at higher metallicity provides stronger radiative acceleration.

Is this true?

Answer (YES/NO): NO